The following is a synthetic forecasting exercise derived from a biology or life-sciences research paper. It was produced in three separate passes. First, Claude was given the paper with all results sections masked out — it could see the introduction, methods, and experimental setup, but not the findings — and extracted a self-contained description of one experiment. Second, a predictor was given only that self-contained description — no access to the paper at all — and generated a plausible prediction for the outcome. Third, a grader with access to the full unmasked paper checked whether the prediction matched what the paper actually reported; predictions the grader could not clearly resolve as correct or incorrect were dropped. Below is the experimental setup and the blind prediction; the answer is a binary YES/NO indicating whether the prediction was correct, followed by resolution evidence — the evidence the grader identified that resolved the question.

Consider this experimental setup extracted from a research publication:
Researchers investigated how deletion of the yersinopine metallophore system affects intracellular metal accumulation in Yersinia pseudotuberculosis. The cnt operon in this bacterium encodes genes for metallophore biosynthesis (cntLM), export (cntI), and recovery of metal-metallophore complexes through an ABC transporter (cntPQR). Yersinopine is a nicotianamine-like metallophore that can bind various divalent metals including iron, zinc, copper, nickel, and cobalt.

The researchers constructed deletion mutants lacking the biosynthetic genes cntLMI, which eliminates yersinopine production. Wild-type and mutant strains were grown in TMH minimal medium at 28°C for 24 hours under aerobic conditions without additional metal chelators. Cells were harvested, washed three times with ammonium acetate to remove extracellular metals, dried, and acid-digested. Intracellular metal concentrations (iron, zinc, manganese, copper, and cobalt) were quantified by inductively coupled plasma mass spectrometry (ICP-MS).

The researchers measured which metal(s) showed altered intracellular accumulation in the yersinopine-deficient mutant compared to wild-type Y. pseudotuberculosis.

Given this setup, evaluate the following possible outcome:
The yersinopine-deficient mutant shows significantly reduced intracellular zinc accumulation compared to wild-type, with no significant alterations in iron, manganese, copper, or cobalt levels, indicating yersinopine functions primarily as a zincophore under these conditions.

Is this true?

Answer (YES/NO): NO